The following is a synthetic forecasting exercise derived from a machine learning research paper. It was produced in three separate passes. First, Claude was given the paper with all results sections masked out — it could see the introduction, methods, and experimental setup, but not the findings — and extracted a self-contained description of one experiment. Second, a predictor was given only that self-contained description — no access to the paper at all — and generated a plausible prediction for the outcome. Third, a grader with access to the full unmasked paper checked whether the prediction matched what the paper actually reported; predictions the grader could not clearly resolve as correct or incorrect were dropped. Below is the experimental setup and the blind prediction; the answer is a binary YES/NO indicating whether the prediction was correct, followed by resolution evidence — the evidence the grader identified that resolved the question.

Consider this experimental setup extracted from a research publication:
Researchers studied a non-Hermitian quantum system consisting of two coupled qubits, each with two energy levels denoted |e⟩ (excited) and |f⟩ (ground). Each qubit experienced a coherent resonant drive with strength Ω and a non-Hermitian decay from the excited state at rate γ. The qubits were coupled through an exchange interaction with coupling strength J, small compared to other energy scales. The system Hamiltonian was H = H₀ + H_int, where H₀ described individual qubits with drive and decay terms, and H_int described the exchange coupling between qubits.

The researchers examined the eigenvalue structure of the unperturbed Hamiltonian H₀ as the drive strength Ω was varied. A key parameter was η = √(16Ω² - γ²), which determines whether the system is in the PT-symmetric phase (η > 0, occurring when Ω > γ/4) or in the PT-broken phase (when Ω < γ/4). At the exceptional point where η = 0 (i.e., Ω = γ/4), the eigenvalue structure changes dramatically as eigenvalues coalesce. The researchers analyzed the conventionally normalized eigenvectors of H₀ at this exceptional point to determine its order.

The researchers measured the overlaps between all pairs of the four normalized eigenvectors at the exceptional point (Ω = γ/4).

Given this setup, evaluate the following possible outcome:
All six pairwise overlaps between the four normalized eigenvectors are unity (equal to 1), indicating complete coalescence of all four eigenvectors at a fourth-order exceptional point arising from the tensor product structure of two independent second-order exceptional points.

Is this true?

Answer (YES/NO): YES